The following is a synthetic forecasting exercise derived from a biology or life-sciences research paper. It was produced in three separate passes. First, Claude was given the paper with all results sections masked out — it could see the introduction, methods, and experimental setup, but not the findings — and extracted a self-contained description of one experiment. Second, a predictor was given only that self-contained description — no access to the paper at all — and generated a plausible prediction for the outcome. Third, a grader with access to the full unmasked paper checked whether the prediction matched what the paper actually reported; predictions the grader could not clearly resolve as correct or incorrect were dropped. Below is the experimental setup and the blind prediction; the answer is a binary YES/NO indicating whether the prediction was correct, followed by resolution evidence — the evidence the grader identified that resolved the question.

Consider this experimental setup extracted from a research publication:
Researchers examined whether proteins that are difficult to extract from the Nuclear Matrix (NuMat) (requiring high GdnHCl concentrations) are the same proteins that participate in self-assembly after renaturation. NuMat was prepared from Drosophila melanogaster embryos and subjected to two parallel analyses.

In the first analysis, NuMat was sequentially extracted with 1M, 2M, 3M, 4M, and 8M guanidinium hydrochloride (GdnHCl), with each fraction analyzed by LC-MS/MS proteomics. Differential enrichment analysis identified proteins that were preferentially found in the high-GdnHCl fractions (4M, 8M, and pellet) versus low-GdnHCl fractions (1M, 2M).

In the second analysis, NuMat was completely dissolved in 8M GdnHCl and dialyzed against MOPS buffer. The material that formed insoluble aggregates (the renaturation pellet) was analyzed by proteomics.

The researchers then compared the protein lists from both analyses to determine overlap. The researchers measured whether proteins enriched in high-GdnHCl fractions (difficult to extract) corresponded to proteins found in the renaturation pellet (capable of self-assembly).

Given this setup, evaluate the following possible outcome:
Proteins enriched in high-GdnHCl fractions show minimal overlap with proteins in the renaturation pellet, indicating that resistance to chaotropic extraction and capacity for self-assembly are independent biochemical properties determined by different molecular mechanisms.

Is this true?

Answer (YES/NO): NO